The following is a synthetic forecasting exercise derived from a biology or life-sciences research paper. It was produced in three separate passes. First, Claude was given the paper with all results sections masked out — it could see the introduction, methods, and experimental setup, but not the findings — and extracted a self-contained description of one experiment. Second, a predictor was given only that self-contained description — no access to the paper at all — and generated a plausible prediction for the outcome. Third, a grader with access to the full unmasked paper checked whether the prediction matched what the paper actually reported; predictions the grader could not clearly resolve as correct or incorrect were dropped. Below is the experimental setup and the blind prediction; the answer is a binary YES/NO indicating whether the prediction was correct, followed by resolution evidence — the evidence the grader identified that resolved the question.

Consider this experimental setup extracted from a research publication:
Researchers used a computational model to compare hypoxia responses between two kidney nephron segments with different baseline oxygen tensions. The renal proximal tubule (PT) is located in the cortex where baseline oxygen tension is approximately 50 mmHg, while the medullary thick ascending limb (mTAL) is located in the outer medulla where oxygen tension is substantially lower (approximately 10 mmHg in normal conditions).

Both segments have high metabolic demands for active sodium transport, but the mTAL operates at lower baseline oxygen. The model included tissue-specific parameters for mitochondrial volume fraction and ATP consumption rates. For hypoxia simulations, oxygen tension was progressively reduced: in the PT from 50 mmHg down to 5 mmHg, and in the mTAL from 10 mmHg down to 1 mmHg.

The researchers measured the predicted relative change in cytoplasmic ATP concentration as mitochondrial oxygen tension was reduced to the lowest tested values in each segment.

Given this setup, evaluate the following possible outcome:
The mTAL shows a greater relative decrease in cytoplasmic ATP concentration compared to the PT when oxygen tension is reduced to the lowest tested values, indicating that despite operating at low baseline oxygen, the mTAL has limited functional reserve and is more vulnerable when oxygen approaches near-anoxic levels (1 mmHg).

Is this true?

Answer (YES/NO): YES